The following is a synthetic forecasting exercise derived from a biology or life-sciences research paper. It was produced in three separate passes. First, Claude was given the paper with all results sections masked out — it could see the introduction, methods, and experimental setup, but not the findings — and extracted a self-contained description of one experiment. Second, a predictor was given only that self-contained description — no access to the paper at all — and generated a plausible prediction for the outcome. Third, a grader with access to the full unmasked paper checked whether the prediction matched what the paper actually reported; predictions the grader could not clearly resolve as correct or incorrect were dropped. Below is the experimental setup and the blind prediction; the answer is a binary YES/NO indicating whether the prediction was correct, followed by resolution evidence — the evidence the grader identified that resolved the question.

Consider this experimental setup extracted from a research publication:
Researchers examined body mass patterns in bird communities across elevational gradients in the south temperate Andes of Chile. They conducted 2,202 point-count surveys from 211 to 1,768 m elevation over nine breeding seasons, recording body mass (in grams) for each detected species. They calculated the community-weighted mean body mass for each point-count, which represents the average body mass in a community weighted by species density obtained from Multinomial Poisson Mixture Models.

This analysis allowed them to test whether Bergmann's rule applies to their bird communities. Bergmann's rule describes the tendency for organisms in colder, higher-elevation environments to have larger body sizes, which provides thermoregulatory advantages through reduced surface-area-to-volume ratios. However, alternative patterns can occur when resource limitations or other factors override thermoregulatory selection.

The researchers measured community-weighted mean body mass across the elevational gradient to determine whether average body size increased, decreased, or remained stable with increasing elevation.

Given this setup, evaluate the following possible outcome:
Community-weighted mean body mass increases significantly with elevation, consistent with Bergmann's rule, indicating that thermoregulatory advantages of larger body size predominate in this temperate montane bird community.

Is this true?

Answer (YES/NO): NO